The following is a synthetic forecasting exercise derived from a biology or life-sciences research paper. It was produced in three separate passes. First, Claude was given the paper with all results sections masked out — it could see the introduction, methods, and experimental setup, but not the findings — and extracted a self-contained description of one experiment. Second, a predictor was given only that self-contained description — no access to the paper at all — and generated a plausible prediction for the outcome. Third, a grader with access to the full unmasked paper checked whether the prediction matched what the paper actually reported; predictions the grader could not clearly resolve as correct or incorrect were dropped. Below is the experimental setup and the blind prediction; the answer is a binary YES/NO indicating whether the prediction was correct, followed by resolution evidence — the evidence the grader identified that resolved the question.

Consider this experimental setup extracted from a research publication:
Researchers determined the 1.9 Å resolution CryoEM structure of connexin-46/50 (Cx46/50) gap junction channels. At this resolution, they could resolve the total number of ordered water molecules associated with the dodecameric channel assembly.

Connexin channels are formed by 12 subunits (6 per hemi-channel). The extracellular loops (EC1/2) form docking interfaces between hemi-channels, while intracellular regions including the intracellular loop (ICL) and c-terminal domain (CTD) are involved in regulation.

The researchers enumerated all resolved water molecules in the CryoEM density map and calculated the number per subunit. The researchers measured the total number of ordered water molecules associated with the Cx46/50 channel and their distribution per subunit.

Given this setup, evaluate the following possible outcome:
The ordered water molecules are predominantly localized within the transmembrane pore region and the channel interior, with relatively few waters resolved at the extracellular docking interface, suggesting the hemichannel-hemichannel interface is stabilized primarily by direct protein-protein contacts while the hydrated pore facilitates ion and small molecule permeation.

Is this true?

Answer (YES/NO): NO